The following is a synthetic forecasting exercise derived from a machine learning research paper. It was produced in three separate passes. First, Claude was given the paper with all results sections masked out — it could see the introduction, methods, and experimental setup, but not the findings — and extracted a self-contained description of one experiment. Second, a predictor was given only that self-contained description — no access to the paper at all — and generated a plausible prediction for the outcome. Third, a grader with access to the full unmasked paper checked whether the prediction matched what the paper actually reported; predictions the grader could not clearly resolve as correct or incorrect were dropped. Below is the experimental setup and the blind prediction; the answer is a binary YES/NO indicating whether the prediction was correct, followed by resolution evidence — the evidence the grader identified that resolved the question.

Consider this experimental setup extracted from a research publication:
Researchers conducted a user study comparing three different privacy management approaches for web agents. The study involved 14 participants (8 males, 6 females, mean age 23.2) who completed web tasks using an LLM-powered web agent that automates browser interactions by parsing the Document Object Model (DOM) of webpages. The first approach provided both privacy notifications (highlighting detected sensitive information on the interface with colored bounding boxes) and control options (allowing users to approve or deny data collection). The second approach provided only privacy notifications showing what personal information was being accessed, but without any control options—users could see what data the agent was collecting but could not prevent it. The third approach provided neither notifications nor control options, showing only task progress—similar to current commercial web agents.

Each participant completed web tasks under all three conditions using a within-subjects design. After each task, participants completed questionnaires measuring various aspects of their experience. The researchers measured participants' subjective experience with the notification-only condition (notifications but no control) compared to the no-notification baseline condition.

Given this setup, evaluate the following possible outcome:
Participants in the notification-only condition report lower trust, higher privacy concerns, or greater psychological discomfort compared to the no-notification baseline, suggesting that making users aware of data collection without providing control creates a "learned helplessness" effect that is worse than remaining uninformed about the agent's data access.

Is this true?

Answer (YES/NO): YES